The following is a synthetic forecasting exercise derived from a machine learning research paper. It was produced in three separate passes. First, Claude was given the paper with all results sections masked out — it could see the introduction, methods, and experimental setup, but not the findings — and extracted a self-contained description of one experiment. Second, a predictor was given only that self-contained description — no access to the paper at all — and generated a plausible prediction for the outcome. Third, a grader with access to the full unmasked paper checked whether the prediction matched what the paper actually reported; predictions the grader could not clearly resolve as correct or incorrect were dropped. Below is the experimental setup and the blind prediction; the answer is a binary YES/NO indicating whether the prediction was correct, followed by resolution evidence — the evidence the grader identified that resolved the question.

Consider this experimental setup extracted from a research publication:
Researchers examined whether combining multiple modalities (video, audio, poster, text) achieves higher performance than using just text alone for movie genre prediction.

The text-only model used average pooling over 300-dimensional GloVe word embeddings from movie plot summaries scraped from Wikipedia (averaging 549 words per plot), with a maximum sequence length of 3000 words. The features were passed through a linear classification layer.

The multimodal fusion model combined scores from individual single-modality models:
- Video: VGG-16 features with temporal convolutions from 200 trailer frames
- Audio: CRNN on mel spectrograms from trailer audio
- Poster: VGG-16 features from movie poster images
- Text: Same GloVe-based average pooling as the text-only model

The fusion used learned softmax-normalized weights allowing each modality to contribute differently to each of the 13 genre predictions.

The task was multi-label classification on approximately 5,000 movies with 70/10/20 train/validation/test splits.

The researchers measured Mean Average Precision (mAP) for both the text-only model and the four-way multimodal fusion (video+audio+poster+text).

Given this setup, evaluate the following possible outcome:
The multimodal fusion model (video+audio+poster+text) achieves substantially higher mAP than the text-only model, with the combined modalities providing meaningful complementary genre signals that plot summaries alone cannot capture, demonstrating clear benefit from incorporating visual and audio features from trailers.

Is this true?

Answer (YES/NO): NO